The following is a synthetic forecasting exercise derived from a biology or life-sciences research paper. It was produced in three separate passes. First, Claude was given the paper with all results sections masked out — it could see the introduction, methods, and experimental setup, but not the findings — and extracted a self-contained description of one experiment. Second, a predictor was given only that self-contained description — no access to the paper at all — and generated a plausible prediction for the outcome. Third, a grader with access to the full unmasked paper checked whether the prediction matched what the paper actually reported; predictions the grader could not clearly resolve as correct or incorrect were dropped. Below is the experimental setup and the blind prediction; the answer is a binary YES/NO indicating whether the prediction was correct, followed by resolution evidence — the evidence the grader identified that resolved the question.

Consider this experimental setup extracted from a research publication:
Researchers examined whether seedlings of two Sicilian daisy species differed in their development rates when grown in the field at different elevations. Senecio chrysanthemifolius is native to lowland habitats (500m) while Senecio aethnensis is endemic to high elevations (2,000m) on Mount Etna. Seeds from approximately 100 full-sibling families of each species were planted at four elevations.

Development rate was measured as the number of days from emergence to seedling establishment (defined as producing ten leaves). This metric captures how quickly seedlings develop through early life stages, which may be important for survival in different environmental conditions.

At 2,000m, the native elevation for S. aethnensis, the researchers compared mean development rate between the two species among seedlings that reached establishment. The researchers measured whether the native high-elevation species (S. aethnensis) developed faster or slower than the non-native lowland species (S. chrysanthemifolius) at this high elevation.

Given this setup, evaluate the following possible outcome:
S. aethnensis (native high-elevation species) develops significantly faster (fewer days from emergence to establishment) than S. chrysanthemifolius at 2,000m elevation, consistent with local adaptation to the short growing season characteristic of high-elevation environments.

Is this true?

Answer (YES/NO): NO